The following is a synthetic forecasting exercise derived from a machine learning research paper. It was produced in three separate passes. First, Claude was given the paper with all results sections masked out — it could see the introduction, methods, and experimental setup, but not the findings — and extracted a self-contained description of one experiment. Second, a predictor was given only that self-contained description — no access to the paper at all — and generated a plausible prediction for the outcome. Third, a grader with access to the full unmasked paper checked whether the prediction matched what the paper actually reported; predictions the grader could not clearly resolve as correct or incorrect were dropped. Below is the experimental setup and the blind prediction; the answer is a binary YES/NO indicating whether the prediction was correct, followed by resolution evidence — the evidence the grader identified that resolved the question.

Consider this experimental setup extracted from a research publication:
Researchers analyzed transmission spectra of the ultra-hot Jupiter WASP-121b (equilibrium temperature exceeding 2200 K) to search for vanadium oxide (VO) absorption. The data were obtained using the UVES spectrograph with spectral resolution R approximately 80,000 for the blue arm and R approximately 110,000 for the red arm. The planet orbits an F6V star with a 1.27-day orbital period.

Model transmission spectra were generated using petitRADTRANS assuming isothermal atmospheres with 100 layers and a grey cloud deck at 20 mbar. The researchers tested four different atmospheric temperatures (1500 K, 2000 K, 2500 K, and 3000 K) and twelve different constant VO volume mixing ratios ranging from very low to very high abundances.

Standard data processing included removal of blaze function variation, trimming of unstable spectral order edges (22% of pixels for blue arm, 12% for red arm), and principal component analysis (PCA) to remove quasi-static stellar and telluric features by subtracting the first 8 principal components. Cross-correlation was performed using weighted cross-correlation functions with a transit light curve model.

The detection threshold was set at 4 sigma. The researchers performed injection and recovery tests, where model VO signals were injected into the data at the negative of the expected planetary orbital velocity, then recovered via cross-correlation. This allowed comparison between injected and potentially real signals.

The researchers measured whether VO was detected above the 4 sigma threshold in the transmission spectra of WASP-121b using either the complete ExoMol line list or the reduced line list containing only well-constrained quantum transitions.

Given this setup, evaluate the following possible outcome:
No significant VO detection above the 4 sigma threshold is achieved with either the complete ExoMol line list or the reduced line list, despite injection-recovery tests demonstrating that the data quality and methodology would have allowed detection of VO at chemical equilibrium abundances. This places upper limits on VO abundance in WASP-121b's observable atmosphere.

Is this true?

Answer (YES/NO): NO